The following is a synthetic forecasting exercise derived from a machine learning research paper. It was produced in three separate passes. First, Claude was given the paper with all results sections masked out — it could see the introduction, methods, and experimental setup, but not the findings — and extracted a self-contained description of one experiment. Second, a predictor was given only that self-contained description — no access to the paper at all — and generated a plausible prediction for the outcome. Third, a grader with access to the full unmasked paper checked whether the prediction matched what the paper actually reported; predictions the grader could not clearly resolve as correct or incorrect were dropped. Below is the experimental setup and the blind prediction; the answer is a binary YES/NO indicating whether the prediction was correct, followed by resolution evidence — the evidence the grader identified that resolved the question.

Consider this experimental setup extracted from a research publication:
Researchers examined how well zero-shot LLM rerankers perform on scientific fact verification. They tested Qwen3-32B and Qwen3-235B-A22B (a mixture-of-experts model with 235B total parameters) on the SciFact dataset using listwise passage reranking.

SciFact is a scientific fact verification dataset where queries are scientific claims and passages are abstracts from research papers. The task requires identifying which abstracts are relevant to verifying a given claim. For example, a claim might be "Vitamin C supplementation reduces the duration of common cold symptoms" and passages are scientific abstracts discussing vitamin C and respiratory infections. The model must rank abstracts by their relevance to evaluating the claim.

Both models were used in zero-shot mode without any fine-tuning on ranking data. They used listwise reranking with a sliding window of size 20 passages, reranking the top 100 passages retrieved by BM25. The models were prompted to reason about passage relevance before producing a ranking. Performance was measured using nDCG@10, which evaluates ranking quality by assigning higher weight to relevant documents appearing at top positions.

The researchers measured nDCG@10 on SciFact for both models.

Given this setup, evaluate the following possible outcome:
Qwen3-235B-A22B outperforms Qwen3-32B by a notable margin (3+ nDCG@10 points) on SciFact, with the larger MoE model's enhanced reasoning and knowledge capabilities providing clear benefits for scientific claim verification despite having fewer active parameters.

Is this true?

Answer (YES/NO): NO